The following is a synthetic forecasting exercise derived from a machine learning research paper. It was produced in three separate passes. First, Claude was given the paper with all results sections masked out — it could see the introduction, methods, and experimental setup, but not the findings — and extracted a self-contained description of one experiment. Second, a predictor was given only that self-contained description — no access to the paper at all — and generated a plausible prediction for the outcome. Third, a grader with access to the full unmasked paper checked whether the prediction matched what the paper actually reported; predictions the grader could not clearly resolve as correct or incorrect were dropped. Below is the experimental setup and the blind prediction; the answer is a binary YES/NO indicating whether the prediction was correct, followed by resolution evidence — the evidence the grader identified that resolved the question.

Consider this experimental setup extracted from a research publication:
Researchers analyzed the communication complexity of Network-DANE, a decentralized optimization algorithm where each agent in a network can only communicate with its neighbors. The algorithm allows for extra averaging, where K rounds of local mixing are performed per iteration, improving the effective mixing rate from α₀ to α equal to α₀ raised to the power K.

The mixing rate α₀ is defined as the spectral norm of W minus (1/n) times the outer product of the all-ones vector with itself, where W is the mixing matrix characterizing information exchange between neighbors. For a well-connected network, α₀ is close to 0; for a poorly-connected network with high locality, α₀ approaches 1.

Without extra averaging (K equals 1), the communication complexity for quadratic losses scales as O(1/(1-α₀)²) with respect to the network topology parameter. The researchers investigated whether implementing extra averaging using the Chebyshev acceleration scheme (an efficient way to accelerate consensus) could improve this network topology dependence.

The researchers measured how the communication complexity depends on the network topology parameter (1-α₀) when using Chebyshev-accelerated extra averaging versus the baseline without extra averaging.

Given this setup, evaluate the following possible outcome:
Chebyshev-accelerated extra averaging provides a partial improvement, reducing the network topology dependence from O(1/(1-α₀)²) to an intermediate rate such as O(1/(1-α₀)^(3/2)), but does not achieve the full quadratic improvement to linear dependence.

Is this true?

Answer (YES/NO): NO